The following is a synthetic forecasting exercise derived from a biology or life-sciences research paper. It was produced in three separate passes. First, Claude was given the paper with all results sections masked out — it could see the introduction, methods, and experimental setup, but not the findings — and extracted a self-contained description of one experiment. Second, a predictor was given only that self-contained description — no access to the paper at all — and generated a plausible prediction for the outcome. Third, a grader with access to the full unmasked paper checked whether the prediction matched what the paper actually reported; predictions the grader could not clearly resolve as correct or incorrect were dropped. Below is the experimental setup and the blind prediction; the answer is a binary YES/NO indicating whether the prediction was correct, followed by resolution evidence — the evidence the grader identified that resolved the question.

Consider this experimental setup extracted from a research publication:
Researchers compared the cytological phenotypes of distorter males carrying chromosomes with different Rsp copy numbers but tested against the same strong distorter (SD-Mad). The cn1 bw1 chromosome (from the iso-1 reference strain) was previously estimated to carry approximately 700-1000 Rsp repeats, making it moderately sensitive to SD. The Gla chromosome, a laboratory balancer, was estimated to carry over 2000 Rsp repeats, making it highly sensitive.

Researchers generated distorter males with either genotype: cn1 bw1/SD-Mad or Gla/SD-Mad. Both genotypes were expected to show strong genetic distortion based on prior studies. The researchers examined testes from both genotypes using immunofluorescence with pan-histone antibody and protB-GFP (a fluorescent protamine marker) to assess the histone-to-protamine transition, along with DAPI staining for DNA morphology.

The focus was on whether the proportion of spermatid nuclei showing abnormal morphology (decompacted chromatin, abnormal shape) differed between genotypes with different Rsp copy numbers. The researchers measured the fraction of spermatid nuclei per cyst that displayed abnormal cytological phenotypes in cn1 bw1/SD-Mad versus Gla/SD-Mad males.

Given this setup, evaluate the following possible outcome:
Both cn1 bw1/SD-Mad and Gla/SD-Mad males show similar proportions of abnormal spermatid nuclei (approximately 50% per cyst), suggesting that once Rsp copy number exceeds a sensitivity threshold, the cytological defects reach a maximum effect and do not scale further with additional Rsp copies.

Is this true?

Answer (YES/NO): NO